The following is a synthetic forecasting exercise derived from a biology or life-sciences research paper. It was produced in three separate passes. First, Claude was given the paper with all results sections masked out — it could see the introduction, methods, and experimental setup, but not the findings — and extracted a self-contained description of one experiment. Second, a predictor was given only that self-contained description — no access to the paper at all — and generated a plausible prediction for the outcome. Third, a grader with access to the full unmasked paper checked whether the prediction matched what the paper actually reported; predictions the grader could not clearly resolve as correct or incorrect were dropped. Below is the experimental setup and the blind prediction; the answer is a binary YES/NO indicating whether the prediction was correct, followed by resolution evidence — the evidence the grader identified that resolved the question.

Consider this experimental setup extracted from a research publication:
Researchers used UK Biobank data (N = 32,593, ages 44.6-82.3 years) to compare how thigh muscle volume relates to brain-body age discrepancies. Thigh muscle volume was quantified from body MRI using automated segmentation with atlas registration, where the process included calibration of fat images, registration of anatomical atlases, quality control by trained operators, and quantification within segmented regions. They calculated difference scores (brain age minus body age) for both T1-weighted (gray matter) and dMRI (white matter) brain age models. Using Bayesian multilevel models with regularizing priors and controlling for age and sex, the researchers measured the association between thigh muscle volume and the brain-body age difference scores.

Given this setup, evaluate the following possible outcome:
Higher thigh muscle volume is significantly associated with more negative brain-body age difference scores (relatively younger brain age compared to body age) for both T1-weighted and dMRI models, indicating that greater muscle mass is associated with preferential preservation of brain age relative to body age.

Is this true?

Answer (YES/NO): NO